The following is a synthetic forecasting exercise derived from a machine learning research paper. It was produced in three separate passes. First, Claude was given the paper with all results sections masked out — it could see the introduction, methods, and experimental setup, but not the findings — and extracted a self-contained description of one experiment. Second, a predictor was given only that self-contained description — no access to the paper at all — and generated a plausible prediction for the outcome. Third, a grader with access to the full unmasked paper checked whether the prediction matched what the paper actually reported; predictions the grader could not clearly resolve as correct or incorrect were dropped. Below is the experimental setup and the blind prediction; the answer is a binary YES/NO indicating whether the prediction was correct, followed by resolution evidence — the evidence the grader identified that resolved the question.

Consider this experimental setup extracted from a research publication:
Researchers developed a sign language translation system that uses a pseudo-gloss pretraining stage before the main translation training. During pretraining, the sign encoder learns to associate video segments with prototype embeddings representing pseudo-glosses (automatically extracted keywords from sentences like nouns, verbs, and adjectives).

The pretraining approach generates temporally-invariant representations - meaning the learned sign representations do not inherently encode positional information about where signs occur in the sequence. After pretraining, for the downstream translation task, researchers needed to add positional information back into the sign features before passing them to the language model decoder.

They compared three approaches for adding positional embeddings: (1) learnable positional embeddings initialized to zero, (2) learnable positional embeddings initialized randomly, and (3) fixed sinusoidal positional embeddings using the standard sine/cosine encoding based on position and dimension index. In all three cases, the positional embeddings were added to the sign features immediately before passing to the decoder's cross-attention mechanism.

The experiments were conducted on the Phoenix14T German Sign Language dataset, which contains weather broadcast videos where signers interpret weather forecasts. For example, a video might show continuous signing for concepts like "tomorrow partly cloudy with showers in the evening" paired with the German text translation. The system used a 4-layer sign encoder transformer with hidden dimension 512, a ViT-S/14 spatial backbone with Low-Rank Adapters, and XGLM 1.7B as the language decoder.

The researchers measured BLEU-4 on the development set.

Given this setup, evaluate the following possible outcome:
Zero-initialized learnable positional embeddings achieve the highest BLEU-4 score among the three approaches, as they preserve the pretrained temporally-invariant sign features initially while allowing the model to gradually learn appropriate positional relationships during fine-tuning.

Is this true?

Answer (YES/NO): NO